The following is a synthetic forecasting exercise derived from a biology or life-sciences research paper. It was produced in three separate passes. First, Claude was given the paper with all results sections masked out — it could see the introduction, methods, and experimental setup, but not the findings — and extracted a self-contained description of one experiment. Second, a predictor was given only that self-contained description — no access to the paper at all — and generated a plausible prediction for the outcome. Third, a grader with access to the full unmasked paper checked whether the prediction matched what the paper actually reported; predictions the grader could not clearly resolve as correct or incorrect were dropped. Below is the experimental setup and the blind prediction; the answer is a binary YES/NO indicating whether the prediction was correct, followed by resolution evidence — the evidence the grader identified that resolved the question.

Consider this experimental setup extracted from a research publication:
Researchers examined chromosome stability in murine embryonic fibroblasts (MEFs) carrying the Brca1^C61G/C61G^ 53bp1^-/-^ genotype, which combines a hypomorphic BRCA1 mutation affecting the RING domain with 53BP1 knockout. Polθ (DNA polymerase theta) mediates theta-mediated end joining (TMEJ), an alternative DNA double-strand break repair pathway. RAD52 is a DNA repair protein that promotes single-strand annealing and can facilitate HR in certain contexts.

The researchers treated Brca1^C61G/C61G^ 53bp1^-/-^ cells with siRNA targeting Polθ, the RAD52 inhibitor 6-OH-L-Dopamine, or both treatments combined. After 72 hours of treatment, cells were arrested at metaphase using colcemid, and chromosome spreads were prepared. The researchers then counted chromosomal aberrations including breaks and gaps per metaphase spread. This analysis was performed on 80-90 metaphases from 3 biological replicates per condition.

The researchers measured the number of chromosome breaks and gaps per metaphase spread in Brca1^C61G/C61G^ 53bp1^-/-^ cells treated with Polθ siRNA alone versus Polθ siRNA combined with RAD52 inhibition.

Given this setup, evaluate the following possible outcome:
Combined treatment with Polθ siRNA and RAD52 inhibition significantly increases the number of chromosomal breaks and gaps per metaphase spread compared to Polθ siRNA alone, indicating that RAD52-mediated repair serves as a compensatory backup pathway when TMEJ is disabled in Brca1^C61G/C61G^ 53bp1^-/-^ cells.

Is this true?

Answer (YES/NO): NO